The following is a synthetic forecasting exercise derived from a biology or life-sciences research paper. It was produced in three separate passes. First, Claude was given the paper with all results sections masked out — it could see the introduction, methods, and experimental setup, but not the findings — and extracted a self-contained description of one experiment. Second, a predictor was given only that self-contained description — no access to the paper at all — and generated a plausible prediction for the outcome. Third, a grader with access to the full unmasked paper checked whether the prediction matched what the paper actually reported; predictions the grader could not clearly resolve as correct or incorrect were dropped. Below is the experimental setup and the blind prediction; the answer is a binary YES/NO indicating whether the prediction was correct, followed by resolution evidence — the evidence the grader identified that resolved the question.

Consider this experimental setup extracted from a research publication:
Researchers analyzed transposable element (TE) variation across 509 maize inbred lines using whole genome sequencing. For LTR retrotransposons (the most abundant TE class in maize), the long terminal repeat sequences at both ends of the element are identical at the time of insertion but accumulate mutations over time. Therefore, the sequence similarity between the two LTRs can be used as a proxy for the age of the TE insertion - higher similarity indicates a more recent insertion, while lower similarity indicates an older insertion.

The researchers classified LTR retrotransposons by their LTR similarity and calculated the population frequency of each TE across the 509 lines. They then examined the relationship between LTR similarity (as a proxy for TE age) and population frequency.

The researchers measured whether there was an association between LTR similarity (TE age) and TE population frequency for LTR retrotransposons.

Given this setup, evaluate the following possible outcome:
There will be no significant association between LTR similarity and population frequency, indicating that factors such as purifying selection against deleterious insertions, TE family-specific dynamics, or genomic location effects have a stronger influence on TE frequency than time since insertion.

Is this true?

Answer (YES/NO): NO